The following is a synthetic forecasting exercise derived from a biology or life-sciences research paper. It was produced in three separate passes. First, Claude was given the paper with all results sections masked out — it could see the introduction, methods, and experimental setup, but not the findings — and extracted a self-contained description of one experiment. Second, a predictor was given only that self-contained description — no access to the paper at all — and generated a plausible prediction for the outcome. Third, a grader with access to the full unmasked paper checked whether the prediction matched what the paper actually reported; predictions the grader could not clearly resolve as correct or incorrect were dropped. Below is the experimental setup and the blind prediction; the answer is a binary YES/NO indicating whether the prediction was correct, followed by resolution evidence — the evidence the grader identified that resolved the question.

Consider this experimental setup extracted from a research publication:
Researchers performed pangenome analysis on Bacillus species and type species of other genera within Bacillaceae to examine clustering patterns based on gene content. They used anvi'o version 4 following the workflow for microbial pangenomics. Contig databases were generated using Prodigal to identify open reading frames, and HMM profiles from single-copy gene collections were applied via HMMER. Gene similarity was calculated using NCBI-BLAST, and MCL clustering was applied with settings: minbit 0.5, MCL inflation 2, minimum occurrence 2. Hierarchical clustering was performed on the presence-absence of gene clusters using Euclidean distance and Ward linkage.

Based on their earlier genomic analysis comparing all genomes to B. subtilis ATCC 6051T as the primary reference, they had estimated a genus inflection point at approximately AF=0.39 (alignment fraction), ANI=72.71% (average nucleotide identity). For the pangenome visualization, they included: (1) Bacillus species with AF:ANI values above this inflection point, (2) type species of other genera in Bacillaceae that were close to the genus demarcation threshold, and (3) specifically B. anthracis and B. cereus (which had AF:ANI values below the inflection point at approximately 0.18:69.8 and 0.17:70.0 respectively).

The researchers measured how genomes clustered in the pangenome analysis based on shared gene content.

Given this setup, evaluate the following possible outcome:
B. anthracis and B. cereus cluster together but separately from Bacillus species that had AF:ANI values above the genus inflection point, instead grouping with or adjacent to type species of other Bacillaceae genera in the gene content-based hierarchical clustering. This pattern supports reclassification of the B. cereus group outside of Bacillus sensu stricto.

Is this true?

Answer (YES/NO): YES